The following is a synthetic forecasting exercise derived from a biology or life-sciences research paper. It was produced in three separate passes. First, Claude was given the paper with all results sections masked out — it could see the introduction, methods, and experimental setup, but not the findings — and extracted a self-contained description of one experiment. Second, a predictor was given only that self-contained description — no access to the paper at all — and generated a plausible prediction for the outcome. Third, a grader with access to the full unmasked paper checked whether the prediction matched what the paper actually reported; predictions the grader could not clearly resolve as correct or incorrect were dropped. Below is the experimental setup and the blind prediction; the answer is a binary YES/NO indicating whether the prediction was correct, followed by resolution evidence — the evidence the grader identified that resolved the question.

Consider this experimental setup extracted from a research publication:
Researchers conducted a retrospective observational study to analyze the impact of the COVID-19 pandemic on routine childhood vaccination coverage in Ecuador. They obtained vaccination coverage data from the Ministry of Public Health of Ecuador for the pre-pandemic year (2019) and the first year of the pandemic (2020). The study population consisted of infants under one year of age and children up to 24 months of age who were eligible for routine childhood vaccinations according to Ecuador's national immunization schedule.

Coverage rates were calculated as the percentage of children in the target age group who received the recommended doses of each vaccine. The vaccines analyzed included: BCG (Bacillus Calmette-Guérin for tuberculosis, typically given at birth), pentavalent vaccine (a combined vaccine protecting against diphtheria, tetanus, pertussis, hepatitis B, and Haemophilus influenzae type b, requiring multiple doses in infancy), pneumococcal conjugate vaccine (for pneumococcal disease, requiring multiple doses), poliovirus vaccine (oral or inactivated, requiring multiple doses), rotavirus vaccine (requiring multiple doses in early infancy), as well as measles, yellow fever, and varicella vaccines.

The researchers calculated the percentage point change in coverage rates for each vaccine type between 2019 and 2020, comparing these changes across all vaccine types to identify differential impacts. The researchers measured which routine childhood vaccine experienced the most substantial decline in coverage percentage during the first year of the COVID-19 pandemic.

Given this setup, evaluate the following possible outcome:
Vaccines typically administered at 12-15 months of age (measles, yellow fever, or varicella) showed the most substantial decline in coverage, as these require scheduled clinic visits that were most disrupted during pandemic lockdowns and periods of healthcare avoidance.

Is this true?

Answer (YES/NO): NO